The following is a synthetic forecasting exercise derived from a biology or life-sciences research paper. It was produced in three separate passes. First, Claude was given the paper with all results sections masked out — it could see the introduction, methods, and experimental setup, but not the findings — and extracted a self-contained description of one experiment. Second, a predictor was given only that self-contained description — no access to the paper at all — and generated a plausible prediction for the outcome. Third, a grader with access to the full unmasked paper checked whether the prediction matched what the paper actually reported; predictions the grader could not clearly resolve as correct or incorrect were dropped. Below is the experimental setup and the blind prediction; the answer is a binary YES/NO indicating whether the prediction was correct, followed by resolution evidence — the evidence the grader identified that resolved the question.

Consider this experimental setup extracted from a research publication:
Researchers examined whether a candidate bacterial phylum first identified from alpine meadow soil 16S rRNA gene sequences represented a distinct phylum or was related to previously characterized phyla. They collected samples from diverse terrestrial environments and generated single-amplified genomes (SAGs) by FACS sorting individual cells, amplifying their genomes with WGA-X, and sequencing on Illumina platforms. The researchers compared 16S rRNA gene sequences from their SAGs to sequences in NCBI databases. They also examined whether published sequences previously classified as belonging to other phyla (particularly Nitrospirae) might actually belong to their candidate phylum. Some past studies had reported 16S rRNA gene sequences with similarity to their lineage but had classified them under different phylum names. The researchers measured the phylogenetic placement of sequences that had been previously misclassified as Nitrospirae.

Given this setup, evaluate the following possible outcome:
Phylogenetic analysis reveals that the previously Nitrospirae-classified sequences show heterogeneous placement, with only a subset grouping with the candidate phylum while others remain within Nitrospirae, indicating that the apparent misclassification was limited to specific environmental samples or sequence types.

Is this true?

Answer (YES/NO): NO